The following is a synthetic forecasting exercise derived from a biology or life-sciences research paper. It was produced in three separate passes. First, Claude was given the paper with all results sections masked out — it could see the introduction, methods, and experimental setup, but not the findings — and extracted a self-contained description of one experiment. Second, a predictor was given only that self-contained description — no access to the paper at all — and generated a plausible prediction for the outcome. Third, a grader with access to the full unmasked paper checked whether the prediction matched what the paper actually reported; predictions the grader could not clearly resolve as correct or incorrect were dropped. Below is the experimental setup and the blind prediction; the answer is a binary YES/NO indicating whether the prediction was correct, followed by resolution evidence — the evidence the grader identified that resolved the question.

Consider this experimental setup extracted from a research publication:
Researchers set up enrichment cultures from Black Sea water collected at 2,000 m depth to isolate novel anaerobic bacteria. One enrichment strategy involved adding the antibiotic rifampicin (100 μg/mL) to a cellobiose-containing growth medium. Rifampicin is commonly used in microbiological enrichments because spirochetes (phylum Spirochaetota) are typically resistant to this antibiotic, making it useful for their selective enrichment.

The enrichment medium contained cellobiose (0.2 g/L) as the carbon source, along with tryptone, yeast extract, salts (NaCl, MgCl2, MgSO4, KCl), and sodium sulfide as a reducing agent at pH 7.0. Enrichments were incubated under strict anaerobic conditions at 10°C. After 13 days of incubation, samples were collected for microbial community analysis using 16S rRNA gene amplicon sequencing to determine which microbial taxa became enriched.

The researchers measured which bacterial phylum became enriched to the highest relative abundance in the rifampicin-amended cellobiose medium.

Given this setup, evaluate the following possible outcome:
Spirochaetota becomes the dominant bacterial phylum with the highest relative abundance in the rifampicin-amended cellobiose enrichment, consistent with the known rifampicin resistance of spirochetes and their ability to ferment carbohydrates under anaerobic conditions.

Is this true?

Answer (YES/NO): NO